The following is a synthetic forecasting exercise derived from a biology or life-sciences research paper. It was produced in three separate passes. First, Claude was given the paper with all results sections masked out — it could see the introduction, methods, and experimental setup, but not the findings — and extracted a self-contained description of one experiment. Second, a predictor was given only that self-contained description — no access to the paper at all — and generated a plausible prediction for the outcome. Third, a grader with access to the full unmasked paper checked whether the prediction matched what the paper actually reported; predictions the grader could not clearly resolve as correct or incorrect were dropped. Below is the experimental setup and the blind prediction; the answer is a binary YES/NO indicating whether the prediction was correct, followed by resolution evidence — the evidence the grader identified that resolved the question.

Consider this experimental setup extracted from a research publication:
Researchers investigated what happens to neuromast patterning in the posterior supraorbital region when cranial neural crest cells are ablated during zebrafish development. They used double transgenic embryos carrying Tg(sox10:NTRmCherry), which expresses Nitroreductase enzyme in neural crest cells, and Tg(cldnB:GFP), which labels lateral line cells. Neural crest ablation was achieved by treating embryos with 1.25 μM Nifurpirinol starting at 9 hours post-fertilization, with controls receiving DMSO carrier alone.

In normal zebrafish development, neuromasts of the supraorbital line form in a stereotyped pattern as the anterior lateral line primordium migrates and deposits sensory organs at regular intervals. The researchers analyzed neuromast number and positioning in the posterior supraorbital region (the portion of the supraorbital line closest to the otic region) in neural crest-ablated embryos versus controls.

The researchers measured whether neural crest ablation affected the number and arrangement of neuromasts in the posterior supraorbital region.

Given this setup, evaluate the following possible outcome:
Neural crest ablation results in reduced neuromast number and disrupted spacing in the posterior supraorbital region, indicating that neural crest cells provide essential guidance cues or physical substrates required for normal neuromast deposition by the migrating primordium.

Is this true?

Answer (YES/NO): NO